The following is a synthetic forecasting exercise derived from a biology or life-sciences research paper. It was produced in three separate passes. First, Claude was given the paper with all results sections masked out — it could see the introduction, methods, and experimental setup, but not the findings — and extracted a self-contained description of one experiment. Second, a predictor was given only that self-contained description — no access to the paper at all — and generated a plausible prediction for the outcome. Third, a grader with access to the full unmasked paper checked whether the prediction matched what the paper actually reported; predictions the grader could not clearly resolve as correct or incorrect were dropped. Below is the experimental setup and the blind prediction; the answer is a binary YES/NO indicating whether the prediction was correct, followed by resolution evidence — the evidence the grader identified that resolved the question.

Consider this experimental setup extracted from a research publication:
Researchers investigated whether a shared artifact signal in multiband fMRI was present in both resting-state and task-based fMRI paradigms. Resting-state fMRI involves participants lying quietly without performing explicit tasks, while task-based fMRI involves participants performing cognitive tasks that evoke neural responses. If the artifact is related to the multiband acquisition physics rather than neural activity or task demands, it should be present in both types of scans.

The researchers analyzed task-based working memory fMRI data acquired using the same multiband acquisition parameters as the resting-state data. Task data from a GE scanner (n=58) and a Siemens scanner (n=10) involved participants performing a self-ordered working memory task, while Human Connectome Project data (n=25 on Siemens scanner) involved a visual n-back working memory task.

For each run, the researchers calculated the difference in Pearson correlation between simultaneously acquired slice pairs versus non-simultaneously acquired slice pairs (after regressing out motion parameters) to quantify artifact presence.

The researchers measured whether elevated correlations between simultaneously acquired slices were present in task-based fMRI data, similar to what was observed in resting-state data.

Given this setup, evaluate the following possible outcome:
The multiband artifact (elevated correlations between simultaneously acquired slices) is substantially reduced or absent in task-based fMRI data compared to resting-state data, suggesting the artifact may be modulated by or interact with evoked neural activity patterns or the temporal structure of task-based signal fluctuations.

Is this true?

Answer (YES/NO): NO